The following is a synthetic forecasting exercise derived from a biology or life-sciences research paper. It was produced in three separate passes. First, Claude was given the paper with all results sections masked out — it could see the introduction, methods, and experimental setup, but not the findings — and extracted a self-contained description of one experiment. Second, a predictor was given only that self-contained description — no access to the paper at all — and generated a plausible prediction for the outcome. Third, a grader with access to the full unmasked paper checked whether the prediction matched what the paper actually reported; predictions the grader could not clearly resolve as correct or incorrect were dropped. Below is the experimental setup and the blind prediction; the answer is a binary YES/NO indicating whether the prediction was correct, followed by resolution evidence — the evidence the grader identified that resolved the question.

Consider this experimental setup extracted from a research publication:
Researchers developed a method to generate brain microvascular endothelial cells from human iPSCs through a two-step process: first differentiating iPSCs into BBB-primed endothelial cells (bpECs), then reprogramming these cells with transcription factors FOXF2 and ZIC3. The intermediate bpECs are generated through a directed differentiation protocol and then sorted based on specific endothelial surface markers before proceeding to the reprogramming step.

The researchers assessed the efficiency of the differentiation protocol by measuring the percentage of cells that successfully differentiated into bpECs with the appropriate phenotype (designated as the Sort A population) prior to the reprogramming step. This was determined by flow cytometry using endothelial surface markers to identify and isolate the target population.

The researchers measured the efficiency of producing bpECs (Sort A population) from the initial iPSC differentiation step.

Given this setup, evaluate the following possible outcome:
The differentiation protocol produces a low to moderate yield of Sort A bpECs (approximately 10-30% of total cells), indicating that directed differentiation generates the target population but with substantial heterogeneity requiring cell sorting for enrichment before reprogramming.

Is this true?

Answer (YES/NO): NO